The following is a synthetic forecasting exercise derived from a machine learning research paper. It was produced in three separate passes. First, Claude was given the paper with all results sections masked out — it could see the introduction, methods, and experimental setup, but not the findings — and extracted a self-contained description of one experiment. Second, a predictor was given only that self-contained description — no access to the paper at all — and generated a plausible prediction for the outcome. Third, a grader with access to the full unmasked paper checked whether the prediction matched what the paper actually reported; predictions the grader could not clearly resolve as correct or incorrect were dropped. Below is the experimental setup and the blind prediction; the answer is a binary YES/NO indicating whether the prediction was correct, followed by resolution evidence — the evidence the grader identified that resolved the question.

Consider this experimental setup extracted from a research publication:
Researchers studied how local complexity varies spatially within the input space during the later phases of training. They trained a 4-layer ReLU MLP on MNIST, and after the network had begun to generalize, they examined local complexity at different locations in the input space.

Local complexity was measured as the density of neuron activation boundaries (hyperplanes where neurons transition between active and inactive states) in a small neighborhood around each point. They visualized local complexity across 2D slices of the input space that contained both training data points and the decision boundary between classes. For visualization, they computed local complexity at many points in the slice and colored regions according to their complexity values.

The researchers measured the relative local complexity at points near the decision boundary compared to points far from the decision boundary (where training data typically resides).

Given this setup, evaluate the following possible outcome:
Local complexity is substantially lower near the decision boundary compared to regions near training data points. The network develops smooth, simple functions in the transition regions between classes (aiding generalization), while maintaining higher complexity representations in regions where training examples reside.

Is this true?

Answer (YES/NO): NO